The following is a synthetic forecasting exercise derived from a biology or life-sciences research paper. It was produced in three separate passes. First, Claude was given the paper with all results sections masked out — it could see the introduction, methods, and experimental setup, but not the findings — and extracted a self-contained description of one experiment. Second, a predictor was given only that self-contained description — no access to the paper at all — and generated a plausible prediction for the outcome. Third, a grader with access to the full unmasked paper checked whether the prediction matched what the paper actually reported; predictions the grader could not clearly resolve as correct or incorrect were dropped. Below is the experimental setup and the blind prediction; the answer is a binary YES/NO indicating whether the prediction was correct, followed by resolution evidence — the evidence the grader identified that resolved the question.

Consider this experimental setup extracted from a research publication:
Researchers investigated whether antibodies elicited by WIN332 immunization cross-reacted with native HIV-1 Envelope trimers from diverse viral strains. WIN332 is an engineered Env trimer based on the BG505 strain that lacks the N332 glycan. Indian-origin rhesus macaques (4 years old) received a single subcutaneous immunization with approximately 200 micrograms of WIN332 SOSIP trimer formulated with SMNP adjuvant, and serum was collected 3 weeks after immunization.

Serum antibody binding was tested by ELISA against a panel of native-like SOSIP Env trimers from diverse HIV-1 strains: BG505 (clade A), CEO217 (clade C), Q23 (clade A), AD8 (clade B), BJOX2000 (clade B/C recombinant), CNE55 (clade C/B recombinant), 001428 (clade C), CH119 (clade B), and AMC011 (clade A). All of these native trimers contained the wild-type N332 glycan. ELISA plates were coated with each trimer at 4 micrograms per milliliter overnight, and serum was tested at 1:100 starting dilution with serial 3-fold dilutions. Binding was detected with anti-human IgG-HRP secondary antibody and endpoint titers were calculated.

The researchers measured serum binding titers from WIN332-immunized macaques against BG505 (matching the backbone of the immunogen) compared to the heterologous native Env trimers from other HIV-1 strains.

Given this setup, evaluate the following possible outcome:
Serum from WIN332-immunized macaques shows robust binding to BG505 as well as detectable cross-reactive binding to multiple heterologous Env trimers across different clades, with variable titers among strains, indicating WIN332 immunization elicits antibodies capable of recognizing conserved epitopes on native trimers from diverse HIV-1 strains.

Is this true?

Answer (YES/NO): YES